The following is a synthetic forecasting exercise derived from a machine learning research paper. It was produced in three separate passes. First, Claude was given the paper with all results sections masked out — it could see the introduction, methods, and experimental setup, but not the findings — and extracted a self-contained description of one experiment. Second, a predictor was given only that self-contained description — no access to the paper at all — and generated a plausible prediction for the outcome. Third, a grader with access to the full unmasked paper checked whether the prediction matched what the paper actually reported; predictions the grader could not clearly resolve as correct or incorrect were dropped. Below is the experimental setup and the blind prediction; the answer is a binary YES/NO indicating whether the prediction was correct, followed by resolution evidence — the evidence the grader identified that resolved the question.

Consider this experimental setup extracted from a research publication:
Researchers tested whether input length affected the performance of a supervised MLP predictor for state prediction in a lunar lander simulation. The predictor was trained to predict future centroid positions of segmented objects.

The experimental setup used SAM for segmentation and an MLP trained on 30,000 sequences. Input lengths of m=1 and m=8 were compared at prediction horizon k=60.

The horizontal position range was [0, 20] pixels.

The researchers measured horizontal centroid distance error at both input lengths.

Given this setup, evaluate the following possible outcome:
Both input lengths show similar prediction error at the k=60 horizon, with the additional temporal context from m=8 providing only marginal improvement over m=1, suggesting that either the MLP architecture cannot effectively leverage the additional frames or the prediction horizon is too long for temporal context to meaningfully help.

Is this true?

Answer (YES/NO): NO